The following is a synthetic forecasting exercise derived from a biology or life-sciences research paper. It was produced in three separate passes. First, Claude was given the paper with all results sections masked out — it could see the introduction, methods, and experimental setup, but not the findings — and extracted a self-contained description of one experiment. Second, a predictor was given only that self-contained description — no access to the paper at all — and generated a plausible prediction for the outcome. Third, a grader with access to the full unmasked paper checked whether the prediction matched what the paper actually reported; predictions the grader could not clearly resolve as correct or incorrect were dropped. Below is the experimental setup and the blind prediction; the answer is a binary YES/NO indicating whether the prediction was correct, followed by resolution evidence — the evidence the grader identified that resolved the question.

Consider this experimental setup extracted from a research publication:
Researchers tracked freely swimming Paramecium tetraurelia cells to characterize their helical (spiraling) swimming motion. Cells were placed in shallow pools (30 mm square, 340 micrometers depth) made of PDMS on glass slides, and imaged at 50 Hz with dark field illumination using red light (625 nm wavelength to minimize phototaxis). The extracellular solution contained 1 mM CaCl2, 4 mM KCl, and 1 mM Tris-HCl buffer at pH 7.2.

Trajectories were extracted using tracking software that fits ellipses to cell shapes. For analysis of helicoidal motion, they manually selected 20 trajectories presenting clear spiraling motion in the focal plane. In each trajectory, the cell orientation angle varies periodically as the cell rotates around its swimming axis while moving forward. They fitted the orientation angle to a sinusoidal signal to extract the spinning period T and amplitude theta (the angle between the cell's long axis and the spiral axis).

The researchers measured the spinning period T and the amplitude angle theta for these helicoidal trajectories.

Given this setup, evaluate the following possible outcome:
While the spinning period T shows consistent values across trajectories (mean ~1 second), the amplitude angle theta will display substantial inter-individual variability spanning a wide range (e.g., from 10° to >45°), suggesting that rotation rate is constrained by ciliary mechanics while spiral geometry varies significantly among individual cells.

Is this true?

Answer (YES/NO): NO